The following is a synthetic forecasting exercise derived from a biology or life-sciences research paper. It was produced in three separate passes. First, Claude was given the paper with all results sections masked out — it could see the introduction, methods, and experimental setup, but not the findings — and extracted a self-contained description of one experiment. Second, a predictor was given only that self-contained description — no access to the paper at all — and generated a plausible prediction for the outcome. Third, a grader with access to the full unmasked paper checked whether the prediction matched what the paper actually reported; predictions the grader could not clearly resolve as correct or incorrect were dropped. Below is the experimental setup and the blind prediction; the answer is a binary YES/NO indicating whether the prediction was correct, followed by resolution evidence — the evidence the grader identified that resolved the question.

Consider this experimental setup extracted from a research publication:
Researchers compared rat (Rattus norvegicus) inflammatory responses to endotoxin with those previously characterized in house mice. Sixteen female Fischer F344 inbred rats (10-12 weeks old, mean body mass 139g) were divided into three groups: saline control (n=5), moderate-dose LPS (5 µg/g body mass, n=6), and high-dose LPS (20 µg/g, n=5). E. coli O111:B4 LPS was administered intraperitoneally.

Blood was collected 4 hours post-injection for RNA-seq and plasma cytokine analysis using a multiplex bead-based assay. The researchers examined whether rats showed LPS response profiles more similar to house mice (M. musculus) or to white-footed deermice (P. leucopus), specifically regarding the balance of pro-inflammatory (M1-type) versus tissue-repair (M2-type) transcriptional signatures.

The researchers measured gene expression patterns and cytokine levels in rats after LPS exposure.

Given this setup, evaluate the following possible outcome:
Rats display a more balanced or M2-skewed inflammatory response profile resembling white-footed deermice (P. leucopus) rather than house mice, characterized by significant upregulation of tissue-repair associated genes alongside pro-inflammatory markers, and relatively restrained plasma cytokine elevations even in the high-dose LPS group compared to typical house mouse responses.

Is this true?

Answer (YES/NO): NO